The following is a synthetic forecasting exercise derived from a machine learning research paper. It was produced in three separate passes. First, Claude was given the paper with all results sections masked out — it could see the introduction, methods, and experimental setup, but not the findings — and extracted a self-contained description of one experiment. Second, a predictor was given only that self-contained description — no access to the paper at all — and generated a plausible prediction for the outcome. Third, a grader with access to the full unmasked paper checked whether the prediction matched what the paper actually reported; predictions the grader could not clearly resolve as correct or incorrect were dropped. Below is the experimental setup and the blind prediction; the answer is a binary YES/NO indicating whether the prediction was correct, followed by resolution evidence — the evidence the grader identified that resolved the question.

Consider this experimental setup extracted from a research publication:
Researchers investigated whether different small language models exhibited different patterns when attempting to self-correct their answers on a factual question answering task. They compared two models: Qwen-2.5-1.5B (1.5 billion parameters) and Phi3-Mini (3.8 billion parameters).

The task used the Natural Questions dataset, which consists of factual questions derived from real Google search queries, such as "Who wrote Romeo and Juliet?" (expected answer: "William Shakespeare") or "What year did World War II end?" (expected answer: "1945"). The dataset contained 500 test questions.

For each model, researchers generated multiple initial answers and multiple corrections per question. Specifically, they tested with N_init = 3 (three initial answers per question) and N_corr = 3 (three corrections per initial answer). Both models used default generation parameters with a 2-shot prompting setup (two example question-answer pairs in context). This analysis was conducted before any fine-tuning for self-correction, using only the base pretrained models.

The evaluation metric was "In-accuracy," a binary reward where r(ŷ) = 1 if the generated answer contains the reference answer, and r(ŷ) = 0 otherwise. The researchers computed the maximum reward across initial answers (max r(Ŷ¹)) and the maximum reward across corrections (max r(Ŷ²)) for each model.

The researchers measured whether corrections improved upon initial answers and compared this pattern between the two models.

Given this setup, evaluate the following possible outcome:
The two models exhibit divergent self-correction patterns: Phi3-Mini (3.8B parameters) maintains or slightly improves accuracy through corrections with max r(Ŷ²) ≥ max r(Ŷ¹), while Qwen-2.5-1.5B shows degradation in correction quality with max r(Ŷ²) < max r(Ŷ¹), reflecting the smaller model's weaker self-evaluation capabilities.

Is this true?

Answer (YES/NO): YES